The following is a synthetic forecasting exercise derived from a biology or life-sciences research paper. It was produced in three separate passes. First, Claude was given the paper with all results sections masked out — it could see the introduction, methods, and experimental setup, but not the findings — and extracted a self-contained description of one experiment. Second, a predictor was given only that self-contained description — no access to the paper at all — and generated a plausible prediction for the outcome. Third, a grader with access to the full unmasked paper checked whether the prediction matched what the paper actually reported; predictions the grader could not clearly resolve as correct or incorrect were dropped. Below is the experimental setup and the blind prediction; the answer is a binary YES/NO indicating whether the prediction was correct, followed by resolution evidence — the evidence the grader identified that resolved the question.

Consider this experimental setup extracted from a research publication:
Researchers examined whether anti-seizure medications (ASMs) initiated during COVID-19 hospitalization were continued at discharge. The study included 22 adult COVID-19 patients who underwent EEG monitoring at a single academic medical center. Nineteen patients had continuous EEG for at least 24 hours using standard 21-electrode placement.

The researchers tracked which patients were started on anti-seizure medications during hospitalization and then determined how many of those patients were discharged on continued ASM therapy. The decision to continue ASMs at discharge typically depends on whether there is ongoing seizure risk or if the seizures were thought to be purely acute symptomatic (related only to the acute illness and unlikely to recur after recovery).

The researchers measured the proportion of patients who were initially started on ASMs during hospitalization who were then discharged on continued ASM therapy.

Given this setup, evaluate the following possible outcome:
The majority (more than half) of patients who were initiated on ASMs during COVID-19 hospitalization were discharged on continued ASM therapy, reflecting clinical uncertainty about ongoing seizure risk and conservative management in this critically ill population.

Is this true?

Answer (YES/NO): NO